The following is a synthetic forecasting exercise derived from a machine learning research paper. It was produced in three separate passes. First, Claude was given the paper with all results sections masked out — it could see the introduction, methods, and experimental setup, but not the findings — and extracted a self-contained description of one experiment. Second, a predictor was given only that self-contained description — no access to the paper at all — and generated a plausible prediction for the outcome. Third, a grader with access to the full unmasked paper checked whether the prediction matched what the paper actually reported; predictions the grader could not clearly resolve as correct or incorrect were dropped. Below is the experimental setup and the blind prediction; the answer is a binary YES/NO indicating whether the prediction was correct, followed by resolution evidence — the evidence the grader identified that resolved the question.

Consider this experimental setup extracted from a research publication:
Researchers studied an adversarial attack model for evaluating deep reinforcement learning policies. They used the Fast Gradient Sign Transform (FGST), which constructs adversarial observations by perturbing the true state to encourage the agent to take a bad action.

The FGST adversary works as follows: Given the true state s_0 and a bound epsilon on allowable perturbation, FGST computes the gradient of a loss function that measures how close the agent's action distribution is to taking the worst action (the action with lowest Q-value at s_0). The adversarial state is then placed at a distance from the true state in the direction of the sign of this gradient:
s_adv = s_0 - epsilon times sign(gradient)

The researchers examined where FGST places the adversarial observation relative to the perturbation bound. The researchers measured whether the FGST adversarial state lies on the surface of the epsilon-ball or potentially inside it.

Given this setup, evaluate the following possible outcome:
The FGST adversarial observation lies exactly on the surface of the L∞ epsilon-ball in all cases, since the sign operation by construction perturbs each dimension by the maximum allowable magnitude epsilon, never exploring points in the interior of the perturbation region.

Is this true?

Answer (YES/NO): YES